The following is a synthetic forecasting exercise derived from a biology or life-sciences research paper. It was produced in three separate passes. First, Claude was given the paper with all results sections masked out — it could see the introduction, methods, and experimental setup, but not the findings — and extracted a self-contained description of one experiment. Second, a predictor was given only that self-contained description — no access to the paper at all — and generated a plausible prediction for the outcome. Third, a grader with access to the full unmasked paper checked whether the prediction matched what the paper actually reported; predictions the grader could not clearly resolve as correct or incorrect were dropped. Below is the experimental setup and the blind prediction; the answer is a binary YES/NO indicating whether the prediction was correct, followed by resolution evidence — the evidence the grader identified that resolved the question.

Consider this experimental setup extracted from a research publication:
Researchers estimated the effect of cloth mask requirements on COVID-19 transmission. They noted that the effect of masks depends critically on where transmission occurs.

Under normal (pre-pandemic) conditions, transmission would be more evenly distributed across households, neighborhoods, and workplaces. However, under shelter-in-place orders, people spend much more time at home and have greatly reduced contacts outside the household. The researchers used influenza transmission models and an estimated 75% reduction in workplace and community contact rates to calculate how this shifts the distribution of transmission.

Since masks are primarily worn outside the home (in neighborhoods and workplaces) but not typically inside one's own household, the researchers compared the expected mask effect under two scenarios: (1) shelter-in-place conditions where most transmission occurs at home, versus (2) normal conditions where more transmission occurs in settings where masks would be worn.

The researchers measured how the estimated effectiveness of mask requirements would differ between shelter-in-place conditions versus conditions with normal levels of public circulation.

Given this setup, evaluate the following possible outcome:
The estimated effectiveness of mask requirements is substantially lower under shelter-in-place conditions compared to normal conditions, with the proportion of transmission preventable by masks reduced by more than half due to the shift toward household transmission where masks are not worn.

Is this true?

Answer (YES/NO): YES